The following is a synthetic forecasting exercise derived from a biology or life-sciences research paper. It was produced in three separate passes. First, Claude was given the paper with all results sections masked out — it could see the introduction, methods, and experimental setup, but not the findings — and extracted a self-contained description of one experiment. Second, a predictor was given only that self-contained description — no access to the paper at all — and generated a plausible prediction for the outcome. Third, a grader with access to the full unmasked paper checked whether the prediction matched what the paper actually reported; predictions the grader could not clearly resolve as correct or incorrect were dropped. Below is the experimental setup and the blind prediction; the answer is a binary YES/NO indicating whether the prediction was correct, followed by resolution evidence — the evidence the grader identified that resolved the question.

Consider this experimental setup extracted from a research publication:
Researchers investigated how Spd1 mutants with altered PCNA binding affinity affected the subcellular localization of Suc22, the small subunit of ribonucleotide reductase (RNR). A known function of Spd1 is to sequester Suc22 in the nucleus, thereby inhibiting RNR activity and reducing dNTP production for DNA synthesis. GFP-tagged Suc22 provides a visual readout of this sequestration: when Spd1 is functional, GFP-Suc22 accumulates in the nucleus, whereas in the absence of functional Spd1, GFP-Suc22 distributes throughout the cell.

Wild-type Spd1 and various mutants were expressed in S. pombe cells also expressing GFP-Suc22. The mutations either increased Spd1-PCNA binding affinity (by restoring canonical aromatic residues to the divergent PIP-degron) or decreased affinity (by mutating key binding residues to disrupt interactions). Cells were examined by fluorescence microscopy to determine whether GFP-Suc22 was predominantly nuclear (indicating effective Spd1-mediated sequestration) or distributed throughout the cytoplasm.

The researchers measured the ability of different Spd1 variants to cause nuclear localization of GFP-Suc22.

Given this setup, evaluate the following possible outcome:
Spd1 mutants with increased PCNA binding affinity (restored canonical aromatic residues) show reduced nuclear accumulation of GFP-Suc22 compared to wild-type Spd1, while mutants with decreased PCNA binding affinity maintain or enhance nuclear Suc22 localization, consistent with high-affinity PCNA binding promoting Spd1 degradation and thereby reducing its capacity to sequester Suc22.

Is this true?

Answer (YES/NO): NO